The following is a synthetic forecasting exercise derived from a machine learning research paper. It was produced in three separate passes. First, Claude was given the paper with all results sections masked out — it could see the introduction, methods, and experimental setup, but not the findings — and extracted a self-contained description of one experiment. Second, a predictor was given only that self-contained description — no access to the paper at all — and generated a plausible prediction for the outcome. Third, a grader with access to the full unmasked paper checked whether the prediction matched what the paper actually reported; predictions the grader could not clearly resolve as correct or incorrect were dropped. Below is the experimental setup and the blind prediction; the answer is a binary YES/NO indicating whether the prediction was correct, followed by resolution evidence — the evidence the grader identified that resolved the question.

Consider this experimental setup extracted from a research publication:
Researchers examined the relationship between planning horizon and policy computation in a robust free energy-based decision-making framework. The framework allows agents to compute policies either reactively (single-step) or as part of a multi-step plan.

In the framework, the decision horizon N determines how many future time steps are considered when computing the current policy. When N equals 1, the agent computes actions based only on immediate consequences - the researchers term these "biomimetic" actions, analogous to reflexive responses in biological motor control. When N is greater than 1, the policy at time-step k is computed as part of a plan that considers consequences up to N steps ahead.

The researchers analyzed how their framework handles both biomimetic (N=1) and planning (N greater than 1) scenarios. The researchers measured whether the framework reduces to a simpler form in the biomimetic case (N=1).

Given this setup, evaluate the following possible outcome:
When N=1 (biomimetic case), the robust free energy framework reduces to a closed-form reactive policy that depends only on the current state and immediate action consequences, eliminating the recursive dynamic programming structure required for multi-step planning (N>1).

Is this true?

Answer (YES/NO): YES